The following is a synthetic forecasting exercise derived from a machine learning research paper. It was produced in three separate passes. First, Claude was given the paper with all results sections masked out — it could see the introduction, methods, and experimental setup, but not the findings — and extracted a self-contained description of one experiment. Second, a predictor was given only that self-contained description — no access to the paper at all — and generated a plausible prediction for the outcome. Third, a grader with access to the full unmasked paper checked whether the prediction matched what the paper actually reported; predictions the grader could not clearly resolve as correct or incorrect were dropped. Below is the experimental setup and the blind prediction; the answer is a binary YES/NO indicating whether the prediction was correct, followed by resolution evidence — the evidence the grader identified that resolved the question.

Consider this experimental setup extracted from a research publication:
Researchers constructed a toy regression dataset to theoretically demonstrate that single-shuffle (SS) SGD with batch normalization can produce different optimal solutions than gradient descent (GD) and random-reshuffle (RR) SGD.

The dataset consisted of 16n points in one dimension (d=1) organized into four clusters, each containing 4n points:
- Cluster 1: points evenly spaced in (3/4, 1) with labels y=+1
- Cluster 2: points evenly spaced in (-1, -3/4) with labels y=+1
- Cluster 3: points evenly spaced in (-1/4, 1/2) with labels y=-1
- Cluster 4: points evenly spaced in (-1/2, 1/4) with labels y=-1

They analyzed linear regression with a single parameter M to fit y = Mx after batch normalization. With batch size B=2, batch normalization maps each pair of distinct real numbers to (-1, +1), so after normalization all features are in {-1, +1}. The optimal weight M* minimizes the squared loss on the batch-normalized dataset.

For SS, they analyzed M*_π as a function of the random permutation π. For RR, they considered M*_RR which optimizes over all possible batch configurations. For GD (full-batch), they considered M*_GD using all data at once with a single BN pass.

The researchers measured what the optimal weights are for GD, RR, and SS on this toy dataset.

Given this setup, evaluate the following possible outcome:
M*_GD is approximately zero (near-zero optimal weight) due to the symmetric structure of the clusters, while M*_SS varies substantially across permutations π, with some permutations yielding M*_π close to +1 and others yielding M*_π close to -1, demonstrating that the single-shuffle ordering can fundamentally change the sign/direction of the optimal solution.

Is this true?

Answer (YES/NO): NO